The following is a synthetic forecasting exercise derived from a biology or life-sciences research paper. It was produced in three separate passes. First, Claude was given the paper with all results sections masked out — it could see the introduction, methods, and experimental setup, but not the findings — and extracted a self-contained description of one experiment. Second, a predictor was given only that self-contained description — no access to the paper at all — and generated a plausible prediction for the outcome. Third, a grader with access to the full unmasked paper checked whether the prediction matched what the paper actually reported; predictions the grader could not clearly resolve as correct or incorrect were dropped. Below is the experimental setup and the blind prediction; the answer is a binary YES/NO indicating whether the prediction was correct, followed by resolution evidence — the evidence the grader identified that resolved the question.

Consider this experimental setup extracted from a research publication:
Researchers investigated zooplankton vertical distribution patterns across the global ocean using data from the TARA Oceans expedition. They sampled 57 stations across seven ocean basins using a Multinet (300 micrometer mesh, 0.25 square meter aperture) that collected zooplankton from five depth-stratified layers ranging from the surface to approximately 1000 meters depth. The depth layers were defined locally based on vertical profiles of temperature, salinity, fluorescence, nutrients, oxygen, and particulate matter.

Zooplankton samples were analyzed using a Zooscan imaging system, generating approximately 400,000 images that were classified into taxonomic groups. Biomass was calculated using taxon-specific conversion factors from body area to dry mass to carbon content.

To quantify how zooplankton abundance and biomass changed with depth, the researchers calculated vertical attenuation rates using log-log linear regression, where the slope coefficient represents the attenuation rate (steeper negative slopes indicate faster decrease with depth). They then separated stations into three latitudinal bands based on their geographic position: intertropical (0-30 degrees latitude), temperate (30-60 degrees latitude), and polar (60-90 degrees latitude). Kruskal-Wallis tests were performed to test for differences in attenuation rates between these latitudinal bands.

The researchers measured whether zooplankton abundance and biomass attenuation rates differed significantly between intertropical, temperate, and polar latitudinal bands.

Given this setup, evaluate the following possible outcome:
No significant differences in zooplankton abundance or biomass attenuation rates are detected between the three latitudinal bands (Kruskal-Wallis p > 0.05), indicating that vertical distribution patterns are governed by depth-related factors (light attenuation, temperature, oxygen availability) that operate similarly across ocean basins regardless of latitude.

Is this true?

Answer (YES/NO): NO